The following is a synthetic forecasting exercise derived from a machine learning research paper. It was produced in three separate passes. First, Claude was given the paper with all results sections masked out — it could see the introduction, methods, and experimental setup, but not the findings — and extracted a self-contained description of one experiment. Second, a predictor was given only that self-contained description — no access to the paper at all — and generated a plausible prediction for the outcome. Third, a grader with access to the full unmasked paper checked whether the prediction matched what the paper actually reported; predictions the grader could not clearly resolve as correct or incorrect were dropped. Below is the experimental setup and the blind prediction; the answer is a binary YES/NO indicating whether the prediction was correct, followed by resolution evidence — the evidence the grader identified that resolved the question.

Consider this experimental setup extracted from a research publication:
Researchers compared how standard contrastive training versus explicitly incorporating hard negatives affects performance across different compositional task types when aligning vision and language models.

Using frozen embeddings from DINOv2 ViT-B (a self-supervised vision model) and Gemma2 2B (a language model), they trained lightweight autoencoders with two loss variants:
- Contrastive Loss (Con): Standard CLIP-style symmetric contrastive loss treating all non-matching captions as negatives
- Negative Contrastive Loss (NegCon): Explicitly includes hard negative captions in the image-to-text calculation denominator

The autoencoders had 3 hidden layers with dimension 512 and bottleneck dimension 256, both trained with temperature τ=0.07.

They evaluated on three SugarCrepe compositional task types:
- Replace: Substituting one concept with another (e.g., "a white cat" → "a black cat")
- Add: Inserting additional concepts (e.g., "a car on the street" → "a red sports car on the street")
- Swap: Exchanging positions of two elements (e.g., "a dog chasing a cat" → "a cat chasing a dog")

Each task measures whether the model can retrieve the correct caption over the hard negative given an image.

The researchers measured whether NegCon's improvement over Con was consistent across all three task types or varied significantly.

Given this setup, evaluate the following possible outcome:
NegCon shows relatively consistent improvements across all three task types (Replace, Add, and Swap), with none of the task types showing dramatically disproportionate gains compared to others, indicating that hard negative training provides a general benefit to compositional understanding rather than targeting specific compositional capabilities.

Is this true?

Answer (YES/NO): NO